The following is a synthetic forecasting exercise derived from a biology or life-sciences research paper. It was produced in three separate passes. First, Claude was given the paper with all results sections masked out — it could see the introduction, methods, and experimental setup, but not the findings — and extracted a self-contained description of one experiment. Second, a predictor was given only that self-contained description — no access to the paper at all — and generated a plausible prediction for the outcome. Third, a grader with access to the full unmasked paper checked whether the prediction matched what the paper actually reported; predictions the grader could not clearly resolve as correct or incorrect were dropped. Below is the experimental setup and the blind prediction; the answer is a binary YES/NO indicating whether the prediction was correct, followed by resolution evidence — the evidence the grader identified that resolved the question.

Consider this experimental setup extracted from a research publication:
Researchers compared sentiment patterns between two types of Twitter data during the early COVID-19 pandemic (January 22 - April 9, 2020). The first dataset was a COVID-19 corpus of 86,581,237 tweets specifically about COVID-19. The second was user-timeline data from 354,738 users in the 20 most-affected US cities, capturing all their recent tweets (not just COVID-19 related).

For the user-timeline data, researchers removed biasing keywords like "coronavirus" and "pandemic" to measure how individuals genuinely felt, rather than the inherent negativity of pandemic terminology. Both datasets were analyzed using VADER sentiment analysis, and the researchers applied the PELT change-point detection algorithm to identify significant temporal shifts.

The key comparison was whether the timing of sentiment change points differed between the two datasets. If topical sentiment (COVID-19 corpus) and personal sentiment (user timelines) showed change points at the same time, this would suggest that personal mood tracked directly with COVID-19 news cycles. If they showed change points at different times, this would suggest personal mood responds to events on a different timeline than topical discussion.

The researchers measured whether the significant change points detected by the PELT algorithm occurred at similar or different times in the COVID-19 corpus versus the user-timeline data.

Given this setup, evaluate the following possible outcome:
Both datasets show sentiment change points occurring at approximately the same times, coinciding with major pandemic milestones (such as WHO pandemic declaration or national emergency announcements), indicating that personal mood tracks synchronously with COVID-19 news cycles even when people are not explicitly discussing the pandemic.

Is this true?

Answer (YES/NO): NO